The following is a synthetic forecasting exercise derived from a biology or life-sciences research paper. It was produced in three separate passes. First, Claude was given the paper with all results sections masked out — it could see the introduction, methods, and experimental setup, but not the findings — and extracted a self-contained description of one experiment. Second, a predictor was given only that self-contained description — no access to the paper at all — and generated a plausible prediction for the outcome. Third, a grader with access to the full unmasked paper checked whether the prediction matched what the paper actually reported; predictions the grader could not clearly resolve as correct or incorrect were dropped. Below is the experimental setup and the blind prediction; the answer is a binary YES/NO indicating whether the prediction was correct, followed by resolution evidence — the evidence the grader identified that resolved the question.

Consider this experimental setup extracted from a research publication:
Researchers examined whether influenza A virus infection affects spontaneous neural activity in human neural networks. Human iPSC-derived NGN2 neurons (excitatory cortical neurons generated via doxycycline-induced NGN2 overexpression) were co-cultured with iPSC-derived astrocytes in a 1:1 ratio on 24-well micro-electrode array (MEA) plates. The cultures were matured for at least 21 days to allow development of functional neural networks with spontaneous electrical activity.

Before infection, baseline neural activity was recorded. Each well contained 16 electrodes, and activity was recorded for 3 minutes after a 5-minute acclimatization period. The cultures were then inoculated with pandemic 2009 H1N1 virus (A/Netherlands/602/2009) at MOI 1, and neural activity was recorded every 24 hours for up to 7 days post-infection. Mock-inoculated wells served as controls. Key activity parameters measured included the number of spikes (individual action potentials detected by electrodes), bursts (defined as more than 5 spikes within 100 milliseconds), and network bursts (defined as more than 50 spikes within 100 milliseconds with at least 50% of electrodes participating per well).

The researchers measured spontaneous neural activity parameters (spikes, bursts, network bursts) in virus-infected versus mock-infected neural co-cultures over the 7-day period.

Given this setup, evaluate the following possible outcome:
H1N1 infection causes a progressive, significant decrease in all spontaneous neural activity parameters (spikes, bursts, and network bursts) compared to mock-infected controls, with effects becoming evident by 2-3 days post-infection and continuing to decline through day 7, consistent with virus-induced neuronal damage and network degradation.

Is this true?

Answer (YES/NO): NO